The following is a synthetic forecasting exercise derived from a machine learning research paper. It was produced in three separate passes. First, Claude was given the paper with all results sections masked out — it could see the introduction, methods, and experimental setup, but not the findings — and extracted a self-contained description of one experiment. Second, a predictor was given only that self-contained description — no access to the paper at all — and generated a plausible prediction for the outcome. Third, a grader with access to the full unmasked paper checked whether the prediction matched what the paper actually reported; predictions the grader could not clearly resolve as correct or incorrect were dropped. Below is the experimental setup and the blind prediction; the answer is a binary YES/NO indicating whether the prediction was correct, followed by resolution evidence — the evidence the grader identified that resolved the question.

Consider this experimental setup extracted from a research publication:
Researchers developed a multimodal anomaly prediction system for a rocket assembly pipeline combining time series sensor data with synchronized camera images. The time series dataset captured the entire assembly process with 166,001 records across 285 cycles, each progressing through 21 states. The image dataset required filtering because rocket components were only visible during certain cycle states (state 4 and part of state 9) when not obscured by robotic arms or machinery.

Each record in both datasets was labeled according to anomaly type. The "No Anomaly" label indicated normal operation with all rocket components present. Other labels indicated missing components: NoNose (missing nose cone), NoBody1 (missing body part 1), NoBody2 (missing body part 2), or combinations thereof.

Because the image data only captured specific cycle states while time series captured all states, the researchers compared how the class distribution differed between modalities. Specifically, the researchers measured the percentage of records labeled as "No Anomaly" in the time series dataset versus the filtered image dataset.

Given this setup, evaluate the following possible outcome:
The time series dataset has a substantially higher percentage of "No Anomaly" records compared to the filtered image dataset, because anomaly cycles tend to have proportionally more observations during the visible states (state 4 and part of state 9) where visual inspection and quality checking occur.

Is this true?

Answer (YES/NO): NO